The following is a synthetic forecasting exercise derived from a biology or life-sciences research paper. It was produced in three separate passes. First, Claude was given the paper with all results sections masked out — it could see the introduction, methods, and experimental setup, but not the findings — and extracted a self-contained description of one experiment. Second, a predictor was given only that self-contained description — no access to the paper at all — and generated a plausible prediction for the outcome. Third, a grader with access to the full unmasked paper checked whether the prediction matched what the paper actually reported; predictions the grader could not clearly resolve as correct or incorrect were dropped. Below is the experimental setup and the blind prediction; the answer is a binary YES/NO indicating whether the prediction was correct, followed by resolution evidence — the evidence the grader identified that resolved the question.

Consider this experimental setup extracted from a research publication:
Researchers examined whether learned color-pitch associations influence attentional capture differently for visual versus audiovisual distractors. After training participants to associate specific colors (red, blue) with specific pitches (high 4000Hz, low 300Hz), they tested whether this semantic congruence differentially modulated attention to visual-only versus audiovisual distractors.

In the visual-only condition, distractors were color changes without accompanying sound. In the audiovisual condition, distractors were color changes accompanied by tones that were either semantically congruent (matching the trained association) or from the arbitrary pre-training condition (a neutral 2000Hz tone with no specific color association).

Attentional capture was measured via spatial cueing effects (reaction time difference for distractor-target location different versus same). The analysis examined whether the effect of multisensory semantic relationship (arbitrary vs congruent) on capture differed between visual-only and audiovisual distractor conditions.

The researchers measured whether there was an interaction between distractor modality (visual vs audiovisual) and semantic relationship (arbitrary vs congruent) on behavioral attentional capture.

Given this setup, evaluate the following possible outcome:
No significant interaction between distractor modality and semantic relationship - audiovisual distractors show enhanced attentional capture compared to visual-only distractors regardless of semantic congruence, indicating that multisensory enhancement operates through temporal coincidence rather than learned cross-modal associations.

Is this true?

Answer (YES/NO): YES